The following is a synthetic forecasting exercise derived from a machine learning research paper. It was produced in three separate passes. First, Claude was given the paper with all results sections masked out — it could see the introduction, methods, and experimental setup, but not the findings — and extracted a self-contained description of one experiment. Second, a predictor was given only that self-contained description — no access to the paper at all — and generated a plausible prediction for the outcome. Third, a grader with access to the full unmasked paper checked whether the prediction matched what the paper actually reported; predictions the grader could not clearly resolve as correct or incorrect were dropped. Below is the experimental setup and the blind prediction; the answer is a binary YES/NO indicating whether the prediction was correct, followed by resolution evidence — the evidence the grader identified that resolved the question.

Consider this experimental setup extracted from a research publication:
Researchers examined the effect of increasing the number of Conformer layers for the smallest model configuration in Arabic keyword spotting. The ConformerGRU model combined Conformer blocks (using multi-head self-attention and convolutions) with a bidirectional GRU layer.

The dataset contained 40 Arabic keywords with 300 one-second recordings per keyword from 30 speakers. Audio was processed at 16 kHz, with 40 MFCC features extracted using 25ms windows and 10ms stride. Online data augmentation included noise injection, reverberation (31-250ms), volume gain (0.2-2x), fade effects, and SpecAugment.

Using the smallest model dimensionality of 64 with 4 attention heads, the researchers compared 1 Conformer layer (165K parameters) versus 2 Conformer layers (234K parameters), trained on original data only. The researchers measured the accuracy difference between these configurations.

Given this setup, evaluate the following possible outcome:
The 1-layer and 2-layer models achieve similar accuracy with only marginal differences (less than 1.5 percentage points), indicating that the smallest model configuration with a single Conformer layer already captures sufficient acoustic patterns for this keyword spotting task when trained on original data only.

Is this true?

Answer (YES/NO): YES